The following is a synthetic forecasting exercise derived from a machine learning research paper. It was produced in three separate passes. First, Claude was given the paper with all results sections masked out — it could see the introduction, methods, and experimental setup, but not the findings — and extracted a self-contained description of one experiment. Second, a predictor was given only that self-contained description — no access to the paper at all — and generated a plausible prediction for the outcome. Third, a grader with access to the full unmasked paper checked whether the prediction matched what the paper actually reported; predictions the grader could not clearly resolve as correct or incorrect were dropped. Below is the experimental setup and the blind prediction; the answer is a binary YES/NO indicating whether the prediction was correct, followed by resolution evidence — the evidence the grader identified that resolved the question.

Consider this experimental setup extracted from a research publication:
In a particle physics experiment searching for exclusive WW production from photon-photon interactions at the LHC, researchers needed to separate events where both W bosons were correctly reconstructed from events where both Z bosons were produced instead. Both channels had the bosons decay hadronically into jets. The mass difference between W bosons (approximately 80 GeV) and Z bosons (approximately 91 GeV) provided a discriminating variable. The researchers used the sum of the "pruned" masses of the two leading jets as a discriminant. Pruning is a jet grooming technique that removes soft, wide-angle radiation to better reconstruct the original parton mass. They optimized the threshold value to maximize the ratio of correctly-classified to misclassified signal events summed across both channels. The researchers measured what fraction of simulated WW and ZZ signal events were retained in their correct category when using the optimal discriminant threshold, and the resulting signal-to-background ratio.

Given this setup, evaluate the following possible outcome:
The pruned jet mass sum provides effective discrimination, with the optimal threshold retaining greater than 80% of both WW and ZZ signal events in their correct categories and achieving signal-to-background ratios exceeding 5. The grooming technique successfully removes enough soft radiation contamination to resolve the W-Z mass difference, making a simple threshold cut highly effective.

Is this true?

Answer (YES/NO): NO